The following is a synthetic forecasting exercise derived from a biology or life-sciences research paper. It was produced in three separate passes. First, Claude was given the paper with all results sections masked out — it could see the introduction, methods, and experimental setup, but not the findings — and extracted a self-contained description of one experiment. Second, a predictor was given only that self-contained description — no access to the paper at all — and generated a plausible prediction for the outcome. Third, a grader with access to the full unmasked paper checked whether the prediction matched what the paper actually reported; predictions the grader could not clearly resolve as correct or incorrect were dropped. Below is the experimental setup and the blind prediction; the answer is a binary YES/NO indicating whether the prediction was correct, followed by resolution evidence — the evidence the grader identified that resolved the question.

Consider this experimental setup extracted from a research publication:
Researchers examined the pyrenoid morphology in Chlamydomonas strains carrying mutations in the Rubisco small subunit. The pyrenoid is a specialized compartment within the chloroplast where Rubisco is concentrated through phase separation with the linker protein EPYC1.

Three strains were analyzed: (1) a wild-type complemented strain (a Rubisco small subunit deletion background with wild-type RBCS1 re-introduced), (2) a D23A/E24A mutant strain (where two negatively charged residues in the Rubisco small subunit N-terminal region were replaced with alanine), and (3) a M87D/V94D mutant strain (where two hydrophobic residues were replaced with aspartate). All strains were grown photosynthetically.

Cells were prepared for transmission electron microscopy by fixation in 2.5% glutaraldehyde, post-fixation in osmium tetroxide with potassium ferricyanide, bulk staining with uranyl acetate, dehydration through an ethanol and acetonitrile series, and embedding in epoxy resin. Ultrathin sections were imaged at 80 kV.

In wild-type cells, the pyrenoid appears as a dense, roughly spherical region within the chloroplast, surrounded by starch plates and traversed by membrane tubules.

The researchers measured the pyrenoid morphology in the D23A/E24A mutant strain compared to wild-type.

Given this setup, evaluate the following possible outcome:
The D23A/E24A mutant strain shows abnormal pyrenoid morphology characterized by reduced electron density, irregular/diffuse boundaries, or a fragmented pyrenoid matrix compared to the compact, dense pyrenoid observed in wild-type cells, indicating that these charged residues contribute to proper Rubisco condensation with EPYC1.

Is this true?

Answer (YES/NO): YES